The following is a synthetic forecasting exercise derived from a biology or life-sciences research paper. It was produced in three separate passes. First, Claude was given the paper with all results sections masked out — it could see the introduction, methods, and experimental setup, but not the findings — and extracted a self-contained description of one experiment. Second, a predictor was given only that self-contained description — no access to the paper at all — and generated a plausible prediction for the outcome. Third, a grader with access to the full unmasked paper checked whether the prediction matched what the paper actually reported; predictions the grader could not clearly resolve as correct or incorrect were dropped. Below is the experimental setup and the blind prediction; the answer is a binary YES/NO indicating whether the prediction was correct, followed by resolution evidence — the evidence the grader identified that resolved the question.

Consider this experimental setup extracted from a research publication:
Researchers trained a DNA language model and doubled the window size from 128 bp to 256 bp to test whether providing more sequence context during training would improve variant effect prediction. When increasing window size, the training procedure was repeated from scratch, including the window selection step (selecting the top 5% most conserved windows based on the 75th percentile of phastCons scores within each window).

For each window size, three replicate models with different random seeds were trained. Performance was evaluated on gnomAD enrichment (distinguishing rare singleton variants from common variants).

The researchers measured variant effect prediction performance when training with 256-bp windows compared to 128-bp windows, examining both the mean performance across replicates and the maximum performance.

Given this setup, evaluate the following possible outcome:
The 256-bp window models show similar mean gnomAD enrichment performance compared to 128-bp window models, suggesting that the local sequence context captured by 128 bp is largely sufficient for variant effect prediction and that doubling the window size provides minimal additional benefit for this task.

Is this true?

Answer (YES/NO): NO